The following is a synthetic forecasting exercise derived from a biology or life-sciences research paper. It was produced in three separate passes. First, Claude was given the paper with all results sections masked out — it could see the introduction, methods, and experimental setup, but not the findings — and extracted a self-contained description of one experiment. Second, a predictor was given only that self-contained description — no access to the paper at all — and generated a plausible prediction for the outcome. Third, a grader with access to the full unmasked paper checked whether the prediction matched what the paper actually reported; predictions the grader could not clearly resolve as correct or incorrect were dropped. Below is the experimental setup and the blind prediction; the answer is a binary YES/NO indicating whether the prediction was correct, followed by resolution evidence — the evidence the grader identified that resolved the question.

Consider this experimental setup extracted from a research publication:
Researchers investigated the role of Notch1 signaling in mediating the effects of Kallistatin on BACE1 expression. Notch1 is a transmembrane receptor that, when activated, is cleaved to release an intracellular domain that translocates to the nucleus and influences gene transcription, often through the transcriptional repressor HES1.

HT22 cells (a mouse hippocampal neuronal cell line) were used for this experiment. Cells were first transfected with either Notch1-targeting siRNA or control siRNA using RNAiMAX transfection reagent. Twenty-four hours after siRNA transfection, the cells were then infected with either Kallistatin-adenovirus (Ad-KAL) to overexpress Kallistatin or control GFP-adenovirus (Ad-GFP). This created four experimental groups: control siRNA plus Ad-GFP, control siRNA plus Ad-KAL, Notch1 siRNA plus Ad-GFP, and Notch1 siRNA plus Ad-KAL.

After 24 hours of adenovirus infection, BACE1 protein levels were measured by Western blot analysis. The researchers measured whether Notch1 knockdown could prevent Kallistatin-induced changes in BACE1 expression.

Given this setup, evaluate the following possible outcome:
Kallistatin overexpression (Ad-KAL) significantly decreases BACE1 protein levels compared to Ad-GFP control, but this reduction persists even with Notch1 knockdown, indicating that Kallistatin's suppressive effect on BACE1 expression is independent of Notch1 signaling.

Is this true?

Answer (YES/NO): NO